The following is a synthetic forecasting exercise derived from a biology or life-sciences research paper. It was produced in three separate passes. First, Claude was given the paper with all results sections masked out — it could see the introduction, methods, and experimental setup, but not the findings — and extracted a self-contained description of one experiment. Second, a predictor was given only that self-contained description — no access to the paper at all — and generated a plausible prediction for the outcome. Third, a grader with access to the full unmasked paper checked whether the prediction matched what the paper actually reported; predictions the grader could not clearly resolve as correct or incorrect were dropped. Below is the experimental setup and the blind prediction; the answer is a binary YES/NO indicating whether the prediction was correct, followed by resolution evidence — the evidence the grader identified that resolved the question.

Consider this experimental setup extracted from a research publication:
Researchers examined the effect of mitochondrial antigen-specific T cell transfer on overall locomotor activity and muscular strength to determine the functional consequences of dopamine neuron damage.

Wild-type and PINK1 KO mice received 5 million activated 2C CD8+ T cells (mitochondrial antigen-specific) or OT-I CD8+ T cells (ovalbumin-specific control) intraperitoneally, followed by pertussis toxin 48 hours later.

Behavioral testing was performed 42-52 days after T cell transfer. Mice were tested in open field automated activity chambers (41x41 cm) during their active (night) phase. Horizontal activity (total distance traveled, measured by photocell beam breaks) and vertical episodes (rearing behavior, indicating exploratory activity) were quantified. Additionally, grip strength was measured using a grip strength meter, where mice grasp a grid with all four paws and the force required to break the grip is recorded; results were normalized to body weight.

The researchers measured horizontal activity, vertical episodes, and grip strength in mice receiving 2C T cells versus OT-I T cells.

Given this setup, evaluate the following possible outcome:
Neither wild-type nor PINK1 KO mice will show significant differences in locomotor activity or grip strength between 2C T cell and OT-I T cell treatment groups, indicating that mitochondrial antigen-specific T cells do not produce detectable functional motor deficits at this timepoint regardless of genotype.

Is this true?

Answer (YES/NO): NO